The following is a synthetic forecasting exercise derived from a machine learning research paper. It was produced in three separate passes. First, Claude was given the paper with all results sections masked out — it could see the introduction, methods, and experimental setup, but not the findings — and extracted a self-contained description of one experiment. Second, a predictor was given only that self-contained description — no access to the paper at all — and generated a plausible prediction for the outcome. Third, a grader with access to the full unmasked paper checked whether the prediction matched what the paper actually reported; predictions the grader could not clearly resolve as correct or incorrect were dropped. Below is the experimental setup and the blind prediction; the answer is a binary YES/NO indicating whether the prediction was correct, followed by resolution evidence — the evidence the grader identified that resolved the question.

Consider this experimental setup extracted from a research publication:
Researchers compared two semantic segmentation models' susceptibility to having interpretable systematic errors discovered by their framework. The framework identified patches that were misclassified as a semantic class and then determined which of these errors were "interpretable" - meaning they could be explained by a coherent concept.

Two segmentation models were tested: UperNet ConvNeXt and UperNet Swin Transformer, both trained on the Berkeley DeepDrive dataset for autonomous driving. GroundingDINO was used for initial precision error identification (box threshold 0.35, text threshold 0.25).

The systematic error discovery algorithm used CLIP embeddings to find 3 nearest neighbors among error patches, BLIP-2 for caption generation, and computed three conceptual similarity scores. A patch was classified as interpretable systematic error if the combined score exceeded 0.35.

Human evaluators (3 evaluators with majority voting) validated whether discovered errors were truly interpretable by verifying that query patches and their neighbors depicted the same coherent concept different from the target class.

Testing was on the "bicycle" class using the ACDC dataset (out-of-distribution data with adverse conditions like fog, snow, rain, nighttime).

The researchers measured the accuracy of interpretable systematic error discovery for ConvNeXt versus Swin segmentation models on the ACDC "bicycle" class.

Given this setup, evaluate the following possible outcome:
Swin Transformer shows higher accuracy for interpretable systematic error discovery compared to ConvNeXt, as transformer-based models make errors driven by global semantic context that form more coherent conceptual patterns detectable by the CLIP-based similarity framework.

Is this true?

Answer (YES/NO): NO